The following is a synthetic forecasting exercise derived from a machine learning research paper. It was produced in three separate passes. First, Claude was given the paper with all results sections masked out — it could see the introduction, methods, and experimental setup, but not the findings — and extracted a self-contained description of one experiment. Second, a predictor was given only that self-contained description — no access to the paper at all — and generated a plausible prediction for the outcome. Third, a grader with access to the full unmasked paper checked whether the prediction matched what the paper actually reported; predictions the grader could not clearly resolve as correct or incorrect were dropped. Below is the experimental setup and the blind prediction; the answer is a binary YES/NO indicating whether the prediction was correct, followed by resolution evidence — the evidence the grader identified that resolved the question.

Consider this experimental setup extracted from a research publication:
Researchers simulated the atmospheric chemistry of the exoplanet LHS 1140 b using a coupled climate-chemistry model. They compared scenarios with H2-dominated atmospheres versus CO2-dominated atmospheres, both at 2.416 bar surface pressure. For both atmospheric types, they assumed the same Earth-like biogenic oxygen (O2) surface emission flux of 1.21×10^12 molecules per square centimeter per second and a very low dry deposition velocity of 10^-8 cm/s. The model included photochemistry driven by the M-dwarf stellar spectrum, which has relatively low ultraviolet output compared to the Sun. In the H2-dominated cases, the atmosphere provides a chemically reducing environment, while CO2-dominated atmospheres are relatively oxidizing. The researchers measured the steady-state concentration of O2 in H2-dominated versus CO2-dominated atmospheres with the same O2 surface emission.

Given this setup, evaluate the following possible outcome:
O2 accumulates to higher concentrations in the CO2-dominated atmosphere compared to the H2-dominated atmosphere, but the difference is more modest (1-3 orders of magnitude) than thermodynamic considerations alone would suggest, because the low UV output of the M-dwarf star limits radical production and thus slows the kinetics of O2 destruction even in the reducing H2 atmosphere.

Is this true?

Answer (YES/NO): NO